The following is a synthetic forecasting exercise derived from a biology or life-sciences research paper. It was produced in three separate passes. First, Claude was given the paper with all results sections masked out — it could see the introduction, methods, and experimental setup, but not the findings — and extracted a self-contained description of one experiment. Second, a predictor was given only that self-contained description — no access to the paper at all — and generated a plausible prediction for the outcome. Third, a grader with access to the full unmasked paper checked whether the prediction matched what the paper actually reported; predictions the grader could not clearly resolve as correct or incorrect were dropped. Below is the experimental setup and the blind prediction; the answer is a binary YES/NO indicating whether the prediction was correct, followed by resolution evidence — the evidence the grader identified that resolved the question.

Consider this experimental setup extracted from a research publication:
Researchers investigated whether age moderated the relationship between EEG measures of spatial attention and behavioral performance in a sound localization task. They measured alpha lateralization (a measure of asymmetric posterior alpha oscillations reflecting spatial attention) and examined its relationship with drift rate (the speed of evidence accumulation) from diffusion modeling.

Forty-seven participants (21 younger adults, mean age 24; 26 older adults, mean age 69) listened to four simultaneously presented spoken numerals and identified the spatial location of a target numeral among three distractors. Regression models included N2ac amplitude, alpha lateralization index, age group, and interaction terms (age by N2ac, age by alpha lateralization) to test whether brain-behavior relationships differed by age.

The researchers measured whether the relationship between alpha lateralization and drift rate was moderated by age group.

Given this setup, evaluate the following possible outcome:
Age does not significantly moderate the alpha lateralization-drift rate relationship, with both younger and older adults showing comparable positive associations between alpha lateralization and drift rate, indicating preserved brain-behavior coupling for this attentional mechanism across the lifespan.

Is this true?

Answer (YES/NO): NO